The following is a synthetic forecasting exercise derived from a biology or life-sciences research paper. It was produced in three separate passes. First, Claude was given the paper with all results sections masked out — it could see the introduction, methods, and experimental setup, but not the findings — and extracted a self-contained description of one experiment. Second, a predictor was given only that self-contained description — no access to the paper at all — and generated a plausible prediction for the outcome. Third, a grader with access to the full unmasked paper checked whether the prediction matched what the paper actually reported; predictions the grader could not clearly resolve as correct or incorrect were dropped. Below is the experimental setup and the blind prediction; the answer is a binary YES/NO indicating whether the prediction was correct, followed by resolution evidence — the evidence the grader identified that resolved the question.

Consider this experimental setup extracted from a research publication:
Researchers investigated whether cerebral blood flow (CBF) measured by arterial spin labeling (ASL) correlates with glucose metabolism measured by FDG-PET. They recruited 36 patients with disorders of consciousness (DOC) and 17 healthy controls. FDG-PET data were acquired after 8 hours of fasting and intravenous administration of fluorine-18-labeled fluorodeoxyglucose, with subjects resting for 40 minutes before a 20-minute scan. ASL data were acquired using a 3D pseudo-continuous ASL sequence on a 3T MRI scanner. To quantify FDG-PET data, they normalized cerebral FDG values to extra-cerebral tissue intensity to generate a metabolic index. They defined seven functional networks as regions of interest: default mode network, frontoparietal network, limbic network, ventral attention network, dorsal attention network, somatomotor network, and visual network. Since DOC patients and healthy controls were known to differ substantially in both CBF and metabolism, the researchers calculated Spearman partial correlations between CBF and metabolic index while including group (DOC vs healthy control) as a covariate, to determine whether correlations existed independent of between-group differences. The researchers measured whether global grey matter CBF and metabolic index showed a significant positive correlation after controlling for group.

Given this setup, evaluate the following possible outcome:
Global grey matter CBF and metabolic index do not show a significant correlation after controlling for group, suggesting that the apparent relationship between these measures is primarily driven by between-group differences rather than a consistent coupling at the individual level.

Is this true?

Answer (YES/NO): NO